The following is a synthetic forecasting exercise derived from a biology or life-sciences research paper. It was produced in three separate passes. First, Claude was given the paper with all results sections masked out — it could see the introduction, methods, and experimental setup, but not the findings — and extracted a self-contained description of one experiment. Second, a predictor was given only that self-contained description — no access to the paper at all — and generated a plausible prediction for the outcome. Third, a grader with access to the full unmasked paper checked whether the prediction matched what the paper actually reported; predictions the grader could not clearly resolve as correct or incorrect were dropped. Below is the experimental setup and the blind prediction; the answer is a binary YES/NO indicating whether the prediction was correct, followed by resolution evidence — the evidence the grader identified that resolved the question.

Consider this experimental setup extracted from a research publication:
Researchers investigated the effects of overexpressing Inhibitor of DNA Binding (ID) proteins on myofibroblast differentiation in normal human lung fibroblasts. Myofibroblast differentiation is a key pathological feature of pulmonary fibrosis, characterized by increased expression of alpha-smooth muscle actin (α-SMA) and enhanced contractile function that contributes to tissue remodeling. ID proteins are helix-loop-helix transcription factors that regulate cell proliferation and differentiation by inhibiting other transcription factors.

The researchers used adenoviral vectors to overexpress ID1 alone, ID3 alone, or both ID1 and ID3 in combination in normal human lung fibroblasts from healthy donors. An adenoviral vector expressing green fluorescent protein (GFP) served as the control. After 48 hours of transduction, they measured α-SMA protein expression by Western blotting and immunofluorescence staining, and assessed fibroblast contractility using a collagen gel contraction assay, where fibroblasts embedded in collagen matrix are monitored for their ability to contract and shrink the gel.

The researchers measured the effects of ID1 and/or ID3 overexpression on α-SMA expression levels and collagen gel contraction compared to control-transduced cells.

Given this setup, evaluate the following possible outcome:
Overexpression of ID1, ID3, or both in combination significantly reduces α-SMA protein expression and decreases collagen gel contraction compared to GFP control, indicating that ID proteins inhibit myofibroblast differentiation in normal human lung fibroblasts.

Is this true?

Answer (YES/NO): NO